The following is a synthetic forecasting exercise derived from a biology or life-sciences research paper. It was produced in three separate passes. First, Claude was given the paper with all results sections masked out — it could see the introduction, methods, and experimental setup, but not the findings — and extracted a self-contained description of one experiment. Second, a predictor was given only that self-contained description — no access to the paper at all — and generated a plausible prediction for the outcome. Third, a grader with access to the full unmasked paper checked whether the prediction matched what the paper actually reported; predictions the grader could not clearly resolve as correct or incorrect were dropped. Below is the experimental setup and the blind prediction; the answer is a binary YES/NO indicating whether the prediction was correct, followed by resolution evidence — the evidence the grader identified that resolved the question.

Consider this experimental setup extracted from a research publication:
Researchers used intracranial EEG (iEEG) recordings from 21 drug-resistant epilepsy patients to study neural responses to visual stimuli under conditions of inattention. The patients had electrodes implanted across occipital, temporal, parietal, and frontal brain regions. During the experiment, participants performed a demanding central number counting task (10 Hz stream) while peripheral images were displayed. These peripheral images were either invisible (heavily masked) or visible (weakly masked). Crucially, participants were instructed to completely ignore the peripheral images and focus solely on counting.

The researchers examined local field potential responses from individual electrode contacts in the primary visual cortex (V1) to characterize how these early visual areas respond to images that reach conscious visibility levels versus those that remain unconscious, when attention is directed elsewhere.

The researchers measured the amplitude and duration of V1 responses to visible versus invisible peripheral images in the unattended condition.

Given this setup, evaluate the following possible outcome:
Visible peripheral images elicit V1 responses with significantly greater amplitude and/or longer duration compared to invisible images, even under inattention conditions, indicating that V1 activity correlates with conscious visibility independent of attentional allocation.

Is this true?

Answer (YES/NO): YES